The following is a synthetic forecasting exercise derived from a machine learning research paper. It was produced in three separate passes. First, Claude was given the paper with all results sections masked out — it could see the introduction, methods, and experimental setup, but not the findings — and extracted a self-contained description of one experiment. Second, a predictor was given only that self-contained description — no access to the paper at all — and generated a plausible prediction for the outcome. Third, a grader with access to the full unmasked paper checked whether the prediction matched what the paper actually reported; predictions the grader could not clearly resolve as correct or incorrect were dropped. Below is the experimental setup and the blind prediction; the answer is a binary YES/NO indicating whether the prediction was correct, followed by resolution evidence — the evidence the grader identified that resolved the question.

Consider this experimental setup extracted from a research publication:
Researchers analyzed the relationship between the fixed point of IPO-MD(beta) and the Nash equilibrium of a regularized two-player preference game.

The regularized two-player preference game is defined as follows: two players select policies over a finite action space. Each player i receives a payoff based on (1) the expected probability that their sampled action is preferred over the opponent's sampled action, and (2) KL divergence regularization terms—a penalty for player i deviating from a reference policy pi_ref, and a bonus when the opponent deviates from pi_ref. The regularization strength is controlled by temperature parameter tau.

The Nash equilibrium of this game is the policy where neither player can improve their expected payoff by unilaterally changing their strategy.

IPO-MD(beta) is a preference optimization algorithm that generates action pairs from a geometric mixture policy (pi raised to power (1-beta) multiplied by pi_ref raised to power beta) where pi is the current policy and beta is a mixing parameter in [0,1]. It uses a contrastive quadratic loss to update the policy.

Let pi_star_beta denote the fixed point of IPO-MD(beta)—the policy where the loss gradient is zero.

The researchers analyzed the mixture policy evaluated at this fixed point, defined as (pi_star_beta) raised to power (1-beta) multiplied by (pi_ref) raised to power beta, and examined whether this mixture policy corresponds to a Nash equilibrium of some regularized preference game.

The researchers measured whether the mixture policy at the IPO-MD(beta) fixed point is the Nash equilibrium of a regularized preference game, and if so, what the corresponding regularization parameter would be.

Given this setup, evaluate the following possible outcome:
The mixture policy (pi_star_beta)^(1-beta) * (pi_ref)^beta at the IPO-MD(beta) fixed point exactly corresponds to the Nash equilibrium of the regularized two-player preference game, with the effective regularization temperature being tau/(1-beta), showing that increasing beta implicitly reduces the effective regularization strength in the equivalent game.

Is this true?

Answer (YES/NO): NO